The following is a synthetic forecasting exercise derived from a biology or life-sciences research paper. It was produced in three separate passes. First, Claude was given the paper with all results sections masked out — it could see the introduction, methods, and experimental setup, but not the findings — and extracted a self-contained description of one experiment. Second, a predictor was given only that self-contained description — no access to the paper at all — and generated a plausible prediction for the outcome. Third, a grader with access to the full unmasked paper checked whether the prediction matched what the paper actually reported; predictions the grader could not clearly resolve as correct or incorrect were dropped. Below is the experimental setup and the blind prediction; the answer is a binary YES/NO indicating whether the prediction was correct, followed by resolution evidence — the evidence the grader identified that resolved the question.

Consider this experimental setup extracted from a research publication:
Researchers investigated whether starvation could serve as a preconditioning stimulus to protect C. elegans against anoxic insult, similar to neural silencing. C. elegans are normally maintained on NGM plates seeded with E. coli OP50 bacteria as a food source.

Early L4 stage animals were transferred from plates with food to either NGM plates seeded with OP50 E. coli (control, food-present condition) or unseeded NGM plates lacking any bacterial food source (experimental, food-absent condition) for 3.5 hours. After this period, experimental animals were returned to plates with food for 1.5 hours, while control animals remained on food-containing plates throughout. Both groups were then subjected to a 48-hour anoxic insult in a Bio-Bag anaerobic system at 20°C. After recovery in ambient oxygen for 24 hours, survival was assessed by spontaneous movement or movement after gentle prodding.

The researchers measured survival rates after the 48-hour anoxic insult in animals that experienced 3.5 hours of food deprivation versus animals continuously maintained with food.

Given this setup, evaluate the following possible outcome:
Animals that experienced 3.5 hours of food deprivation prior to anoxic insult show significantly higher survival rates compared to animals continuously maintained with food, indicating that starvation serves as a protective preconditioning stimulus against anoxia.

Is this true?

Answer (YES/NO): NO